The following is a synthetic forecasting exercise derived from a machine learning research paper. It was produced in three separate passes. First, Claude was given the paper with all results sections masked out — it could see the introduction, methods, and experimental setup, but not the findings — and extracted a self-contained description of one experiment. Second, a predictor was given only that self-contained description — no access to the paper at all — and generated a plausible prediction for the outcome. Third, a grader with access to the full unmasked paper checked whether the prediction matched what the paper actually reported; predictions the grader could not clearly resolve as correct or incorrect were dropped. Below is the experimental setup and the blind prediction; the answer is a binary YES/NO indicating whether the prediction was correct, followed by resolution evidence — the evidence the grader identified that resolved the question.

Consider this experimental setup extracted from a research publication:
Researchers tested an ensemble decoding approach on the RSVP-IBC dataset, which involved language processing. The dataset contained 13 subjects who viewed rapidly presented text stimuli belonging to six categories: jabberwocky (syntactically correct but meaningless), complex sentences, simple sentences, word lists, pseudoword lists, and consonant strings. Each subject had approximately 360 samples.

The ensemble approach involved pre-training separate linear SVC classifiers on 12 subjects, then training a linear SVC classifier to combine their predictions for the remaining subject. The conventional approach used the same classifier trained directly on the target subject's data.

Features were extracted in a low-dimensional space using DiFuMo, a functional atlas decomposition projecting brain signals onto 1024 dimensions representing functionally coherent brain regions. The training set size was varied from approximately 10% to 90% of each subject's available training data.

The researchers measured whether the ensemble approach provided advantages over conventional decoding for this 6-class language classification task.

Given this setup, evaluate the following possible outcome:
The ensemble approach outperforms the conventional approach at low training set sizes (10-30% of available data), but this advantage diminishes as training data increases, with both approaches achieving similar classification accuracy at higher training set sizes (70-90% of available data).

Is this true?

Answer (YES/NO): NO